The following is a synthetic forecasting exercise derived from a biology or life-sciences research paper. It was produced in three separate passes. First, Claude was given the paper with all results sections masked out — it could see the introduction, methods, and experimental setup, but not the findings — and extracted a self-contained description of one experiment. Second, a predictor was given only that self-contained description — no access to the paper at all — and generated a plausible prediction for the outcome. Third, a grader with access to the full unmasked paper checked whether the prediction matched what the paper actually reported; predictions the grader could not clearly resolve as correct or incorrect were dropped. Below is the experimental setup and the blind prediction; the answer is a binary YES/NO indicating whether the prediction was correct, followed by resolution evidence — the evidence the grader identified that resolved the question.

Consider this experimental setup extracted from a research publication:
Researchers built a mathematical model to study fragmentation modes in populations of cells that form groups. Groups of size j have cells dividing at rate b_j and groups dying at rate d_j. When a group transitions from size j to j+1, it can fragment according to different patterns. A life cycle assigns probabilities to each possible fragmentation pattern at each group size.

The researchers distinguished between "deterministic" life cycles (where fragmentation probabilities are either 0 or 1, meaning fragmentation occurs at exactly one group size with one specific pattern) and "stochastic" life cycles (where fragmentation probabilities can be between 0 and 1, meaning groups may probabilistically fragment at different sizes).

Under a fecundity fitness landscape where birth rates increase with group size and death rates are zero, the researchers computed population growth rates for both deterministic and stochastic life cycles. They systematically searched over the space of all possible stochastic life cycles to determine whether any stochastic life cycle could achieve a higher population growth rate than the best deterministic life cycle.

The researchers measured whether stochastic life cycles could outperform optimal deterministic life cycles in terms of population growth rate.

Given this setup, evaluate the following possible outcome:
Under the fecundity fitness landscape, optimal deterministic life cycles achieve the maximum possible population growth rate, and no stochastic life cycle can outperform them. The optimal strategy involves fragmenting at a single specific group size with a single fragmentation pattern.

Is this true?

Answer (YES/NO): YES